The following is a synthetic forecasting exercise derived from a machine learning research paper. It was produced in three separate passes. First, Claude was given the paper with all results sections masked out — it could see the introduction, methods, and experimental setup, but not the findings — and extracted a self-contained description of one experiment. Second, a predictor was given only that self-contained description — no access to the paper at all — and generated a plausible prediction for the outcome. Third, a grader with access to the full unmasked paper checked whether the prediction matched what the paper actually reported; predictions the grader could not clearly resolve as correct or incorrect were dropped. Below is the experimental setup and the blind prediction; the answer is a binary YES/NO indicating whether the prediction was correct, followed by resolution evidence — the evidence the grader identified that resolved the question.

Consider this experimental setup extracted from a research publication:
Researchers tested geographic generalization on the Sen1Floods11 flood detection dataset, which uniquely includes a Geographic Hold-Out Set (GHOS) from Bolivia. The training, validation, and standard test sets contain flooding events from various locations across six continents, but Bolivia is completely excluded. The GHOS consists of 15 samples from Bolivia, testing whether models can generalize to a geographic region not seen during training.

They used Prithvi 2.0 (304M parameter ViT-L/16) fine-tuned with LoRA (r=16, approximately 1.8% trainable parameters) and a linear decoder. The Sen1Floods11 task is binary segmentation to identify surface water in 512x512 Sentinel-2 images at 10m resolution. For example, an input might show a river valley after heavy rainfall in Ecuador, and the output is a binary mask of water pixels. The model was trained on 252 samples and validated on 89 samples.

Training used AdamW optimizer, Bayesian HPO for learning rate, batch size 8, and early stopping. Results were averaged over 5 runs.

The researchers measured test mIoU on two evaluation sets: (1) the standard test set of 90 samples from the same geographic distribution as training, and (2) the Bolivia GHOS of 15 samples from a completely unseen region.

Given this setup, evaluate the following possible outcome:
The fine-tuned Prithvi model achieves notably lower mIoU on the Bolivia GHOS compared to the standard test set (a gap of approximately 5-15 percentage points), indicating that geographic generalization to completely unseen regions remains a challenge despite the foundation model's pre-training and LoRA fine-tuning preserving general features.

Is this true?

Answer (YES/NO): NO